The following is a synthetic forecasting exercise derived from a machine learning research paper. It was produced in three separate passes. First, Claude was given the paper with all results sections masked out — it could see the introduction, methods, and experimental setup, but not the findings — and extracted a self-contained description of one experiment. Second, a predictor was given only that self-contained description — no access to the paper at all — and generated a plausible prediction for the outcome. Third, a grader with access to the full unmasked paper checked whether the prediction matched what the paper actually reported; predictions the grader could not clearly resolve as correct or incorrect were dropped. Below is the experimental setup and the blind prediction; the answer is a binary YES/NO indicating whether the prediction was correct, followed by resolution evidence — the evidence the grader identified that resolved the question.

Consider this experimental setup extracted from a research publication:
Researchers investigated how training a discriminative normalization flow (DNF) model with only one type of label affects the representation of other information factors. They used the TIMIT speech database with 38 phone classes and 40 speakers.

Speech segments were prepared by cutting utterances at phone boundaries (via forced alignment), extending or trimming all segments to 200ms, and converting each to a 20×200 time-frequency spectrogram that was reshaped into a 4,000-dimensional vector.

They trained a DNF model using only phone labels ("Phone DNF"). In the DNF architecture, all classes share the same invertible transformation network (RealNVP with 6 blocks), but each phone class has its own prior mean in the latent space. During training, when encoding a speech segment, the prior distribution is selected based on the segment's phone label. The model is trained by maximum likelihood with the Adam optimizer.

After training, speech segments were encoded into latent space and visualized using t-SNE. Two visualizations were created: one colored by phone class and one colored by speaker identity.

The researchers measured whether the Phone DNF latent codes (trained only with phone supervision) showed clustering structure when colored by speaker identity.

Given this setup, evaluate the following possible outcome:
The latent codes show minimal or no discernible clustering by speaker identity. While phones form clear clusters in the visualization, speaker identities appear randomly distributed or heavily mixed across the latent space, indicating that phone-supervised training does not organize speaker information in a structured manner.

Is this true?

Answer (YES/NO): YES